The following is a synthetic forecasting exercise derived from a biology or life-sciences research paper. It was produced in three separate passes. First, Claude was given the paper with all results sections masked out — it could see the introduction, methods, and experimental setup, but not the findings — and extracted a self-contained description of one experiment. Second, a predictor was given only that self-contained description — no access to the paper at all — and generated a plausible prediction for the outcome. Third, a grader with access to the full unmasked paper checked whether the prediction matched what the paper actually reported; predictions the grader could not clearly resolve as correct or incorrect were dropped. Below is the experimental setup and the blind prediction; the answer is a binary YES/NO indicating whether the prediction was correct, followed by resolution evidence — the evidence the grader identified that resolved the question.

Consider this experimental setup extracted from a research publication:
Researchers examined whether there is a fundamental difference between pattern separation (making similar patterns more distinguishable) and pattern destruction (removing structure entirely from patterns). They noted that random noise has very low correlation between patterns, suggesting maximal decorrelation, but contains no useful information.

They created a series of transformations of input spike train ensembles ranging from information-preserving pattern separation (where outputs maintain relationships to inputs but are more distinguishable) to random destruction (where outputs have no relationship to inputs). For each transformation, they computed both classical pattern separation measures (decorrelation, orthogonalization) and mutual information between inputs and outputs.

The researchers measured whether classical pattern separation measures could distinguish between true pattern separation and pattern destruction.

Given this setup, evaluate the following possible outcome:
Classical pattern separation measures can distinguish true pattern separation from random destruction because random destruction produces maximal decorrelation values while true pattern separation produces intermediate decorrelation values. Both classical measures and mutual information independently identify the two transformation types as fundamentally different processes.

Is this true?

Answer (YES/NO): NO